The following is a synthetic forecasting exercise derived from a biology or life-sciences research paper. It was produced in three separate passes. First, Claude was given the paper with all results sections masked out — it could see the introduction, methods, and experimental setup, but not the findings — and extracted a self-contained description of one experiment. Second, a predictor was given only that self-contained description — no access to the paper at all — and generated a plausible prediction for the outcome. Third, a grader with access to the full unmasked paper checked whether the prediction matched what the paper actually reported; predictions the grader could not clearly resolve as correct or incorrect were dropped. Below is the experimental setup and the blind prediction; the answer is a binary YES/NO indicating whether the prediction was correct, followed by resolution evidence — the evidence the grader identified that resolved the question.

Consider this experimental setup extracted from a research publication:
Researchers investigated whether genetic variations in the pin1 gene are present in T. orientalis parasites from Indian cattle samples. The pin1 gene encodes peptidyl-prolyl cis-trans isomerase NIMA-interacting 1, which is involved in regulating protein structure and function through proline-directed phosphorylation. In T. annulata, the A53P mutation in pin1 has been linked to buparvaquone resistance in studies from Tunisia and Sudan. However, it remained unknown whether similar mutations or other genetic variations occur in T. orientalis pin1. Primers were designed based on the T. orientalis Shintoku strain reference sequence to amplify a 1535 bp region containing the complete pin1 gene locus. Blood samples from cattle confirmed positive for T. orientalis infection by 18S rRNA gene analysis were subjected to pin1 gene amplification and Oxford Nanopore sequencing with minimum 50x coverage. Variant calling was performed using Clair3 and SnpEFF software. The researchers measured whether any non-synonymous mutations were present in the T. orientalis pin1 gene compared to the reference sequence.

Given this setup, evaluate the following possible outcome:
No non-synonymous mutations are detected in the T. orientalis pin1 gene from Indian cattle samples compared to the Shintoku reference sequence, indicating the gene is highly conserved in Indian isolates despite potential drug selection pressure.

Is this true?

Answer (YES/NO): NO